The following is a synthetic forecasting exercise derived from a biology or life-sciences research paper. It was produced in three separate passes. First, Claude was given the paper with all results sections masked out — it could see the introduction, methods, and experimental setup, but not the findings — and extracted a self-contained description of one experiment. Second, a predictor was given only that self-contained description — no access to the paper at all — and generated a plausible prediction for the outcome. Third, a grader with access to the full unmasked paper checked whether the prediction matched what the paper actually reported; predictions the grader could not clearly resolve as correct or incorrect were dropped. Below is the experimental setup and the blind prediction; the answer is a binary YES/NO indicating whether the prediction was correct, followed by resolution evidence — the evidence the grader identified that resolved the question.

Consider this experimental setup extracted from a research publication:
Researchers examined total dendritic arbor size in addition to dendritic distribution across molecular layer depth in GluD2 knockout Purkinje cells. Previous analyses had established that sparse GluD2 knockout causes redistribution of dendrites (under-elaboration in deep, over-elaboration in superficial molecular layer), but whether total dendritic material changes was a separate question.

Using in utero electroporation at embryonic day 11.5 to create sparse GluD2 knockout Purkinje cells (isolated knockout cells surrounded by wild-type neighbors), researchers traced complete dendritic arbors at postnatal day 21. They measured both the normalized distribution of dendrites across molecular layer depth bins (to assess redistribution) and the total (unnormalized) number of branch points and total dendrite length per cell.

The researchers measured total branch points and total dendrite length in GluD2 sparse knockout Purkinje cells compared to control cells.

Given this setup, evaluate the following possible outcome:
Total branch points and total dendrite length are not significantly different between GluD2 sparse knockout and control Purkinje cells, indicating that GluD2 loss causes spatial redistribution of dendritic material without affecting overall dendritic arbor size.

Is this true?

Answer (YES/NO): NO